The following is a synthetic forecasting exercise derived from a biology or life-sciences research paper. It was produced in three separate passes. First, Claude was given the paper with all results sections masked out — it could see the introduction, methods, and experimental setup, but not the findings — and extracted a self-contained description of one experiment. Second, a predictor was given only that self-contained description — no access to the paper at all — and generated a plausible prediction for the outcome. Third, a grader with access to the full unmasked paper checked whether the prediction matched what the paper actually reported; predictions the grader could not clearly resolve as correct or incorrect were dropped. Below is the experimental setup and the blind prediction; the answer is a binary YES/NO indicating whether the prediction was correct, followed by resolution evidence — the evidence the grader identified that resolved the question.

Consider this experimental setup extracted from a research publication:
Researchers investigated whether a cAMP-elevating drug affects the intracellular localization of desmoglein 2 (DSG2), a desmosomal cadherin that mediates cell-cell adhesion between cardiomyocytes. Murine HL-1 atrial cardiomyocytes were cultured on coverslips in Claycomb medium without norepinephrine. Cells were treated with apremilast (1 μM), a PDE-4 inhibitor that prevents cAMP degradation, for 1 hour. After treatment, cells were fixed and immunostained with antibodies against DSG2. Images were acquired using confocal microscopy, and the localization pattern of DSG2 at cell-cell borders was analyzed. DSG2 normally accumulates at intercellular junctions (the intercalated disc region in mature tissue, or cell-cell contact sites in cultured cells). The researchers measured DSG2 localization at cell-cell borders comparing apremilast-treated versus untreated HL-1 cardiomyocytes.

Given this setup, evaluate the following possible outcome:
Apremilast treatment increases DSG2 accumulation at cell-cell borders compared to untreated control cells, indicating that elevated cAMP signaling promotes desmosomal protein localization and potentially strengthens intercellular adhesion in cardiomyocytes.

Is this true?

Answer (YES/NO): YES